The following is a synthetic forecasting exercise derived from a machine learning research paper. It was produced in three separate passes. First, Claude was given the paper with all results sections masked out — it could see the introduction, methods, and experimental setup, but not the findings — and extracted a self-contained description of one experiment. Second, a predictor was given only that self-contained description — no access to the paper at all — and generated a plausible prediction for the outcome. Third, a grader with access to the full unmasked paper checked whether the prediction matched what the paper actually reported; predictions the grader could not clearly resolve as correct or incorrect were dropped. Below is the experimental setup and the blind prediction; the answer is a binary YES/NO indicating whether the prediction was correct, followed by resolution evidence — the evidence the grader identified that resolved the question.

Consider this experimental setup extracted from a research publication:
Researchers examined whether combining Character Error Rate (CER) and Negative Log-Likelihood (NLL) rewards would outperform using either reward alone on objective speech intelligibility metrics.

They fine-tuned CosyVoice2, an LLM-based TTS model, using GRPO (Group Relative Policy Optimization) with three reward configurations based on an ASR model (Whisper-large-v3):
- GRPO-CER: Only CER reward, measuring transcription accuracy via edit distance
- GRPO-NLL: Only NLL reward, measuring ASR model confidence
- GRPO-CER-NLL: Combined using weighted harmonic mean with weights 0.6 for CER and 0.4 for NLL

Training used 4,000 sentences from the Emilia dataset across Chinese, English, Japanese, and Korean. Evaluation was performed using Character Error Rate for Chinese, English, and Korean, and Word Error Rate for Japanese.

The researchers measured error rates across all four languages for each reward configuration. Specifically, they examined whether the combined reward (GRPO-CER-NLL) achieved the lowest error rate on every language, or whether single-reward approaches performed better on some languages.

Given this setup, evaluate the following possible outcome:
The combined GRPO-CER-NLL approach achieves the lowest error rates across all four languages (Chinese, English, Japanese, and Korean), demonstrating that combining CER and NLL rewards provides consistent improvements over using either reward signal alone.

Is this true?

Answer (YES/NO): NO